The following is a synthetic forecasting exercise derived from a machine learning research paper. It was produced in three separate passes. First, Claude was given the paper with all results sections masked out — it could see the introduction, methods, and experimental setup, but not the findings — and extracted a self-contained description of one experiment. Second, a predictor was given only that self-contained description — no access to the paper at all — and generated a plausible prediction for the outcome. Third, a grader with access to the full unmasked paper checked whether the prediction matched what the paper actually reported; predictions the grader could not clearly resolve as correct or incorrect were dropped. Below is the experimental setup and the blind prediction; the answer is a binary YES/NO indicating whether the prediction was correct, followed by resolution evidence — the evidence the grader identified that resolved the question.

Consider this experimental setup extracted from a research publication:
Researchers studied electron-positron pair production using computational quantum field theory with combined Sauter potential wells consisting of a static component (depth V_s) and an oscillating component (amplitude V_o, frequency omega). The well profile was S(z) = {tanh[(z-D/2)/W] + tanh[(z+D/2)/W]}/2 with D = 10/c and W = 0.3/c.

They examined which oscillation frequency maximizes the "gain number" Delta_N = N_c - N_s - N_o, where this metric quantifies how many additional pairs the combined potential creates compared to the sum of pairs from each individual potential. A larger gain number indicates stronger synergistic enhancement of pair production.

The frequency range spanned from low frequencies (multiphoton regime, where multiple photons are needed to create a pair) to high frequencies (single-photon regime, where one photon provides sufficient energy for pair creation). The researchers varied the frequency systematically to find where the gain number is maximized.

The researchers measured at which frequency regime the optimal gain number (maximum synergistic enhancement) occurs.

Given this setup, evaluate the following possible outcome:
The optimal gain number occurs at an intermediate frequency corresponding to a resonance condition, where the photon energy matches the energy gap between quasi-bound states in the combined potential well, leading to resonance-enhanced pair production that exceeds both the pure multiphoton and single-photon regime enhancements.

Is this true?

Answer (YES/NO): NO